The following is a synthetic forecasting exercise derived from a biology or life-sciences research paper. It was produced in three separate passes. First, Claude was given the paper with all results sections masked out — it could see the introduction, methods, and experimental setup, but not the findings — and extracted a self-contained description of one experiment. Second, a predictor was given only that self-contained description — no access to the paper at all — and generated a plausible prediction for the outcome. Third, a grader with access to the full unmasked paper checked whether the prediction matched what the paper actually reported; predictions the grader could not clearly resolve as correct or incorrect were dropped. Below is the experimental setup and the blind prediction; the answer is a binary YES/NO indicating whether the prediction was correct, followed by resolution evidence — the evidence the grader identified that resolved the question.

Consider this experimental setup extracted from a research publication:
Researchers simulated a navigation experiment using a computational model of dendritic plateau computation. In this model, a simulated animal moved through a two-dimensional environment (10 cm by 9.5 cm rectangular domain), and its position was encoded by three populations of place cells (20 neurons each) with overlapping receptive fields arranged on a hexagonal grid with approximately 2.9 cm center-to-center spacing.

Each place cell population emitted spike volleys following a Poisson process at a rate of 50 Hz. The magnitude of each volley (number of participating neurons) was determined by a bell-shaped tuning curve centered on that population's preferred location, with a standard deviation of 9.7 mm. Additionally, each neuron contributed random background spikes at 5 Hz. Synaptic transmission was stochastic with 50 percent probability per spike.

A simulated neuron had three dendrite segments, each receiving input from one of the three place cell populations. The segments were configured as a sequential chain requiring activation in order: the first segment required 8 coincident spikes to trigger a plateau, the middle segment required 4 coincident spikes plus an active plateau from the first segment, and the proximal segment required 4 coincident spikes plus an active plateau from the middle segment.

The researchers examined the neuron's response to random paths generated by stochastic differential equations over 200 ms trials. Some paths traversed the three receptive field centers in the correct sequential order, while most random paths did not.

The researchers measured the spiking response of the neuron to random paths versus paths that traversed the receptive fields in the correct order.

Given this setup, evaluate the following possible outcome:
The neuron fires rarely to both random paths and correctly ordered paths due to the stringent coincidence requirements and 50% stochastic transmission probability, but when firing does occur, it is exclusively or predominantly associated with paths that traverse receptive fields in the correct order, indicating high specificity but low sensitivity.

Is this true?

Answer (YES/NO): NO